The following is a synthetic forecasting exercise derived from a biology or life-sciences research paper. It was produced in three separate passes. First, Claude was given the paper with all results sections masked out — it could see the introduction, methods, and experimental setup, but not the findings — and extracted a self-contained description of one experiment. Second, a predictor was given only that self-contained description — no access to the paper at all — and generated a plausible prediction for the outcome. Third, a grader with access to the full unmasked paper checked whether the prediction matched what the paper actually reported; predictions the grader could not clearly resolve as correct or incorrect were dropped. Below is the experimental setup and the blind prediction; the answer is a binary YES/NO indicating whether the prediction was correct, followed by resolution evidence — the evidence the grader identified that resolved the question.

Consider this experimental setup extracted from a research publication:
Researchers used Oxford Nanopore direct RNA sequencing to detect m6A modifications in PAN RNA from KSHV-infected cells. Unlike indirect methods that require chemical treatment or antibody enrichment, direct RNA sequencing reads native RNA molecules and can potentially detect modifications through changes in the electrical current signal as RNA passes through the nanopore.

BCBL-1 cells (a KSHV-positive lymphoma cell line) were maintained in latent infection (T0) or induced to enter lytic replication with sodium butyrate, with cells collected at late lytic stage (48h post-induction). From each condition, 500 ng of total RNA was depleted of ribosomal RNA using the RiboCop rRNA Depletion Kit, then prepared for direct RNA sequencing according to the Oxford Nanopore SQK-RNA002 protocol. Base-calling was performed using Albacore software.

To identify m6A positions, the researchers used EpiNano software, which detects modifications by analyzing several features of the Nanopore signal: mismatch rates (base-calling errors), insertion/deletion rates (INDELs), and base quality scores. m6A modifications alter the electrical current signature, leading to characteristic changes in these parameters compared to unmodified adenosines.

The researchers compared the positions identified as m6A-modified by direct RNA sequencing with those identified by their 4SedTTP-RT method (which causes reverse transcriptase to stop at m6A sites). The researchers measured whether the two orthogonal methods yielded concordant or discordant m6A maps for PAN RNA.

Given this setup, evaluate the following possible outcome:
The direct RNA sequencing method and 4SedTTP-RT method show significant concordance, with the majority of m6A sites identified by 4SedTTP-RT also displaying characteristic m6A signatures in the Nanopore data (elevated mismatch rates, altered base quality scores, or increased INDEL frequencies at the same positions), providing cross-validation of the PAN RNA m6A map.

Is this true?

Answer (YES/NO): YES